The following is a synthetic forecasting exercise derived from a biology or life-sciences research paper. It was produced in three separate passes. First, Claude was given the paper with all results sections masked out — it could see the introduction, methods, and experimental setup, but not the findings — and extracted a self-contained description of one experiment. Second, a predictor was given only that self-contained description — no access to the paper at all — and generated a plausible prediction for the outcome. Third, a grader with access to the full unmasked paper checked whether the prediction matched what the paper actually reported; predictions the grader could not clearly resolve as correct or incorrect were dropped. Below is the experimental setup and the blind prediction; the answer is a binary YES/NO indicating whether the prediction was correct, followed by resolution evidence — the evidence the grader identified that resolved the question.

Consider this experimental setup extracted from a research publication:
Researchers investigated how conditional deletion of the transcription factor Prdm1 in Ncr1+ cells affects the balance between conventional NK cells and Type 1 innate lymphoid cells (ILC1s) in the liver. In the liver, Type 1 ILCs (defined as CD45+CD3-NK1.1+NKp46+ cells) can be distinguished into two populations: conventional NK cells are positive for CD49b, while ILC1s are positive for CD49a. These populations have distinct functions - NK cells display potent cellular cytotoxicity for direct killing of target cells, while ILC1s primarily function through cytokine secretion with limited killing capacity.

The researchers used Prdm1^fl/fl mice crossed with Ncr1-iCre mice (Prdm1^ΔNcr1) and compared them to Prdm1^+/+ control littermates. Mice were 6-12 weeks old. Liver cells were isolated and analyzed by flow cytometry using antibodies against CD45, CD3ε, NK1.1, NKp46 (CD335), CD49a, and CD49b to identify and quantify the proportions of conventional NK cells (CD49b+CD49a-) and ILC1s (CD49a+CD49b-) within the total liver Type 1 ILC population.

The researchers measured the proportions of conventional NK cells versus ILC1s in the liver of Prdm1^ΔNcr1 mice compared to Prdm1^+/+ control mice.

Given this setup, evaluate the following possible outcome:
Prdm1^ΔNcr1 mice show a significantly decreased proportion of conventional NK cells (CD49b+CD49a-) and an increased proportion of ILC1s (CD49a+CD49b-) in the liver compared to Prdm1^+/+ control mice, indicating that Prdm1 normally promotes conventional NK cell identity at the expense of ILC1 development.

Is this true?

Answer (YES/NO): NO